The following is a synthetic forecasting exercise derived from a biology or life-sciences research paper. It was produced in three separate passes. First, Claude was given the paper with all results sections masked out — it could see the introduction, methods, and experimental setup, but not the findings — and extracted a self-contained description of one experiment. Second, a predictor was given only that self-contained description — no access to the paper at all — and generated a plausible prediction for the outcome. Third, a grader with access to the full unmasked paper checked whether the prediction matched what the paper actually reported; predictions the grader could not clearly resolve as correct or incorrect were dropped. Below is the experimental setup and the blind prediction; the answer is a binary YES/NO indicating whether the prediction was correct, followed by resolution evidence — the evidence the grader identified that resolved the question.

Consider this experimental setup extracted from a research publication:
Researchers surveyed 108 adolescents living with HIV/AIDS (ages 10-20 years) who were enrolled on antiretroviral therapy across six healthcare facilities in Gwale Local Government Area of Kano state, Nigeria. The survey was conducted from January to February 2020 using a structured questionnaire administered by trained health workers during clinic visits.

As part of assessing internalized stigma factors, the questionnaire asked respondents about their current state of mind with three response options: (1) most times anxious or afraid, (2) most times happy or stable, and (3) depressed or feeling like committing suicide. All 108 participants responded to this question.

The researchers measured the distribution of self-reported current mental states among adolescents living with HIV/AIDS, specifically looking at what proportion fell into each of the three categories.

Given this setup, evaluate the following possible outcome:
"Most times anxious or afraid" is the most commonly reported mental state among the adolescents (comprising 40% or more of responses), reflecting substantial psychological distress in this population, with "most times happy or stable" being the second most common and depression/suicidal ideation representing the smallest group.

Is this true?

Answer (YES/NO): YES